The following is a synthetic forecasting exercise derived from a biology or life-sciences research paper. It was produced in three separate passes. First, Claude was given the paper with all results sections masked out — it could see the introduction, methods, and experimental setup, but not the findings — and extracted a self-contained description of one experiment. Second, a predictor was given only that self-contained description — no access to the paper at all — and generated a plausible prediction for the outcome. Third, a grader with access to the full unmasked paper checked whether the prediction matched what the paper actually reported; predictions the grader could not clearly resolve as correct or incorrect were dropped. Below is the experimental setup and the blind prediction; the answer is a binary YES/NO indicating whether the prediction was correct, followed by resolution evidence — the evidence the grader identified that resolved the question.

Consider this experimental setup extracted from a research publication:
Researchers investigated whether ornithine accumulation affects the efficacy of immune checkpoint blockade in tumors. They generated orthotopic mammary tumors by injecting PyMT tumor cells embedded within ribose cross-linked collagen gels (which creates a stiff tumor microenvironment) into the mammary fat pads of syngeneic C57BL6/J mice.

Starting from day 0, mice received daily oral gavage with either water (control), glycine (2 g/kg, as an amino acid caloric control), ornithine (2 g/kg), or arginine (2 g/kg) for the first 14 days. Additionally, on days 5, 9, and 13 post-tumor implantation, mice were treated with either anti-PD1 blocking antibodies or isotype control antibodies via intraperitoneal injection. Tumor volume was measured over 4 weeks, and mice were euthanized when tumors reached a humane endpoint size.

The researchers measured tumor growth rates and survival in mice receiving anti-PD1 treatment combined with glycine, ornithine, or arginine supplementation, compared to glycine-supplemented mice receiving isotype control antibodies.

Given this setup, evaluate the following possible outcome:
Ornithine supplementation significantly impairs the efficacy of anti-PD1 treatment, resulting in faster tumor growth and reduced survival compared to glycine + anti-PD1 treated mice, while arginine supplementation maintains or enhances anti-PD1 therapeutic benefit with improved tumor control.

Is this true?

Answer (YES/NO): YES